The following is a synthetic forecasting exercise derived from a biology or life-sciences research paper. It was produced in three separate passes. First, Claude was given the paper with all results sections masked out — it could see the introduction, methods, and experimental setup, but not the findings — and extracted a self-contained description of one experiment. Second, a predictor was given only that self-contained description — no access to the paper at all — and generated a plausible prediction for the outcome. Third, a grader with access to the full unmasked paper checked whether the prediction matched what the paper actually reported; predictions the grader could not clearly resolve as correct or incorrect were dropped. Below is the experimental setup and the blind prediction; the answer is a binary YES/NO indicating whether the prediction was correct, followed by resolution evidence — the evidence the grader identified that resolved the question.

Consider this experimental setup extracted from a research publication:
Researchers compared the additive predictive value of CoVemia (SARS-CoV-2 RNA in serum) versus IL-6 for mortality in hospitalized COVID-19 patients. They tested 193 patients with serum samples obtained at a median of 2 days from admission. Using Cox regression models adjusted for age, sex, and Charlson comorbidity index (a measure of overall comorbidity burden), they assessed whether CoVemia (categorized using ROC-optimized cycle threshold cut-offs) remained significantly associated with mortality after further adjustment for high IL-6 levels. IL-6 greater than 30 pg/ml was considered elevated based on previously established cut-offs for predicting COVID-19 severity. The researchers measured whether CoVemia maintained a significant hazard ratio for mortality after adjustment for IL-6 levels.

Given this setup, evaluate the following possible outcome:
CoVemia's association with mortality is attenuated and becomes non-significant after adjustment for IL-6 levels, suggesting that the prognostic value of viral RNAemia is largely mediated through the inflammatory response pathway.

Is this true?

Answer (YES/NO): NO